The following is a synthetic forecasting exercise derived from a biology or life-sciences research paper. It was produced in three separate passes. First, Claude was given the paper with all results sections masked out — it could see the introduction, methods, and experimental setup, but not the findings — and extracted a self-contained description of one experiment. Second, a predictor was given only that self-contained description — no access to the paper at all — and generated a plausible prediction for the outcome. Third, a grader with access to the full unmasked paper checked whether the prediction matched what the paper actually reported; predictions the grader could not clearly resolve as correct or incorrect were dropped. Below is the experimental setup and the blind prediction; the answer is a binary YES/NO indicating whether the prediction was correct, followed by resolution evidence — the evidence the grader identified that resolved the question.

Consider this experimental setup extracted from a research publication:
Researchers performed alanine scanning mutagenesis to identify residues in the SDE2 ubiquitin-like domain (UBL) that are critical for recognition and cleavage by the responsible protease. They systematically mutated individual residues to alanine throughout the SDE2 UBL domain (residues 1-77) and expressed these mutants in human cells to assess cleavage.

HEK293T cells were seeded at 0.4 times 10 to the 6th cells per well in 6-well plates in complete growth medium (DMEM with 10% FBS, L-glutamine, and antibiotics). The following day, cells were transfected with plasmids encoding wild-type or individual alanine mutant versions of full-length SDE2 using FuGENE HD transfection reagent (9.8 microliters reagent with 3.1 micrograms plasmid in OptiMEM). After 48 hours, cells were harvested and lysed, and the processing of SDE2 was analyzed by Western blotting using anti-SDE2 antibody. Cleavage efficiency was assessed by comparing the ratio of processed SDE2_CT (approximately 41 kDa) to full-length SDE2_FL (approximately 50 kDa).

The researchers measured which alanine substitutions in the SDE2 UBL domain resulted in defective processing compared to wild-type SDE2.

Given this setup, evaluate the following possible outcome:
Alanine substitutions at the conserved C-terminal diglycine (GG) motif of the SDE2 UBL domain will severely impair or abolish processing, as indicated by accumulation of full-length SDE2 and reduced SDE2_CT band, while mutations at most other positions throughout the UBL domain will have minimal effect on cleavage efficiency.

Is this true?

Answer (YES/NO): NO